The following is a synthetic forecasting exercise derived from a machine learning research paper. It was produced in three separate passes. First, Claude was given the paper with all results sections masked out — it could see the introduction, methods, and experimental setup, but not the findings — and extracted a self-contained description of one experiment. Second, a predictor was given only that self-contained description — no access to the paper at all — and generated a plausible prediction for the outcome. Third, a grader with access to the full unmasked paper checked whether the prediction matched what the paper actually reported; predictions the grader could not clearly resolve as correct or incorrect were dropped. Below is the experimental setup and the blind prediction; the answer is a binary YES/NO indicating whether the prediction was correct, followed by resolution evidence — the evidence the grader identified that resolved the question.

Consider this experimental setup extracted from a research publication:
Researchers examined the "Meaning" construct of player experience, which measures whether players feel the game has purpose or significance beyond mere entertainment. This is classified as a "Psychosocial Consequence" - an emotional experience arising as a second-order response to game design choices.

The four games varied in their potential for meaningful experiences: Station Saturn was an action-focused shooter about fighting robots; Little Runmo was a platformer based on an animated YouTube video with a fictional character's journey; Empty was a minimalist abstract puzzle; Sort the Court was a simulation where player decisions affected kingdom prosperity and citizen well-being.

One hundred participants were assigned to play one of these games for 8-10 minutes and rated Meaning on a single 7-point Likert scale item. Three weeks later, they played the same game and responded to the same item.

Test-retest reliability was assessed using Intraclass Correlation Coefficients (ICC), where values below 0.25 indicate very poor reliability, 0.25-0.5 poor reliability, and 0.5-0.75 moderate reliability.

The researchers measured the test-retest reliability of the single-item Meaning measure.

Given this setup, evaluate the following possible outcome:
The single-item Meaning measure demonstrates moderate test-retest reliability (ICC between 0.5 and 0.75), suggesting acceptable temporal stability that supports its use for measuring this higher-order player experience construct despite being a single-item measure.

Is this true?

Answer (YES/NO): YES